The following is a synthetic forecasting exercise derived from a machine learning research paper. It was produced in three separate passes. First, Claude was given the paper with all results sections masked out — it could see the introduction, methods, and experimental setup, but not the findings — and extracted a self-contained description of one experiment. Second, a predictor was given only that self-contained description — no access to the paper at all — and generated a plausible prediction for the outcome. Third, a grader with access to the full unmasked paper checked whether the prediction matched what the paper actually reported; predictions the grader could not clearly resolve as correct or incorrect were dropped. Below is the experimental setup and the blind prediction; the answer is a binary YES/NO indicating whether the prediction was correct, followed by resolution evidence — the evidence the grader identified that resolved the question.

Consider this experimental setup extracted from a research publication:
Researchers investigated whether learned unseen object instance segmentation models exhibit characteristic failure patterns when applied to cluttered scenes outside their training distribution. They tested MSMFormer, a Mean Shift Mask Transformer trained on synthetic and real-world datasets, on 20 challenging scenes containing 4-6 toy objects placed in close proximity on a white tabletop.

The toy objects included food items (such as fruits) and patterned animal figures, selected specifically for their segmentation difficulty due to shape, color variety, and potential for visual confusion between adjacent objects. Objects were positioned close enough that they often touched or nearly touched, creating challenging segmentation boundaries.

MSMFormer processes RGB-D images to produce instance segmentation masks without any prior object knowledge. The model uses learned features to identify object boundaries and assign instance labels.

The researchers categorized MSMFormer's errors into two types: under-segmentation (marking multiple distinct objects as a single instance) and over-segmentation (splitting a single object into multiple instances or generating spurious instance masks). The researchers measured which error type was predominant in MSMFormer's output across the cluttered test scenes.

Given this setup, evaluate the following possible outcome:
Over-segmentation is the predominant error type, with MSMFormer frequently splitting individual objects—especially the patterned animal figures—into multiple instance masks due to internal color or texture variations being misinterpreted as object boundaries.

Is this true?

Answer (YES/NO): NO